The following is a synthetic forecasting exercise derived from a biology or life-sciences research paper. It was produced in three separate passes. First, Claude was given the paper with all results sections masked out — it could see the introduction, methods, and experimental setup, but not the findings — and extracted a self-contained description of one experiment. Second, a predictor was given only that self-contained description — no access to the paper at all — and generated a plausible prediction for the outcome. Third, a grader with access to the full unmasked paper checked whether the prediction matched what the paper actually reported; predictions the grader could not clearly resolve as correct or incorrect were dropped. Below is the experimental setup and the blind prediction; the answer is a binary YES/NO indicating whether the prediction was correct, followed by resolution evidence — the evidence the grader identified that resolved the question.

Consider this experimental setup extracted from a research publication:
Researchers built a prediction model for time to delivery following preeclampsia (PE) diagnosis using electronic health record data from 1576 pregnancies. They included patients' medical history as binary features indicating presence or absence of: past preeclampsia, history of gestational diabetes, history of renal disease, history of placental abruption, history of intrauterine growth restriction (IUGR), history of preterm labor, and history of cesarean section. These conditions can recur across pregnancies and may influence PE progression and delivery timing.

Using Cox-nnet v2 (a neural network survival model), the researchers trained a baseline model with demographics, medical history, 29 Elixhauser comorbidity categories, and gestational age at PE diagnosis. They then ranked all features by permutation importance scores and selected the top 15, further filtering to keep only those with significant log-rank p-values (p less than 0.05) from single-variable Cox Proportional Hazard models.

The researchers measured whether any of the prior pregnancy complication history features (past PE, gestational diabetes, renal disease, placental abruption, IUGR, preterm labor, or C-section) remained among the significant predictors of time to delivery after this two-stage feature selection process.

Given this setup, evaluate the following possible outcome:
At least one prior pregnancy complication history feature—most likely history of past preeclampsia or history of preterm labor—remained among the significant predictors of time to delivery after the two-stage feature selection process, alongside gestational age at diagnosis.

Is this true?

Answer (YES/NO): YES